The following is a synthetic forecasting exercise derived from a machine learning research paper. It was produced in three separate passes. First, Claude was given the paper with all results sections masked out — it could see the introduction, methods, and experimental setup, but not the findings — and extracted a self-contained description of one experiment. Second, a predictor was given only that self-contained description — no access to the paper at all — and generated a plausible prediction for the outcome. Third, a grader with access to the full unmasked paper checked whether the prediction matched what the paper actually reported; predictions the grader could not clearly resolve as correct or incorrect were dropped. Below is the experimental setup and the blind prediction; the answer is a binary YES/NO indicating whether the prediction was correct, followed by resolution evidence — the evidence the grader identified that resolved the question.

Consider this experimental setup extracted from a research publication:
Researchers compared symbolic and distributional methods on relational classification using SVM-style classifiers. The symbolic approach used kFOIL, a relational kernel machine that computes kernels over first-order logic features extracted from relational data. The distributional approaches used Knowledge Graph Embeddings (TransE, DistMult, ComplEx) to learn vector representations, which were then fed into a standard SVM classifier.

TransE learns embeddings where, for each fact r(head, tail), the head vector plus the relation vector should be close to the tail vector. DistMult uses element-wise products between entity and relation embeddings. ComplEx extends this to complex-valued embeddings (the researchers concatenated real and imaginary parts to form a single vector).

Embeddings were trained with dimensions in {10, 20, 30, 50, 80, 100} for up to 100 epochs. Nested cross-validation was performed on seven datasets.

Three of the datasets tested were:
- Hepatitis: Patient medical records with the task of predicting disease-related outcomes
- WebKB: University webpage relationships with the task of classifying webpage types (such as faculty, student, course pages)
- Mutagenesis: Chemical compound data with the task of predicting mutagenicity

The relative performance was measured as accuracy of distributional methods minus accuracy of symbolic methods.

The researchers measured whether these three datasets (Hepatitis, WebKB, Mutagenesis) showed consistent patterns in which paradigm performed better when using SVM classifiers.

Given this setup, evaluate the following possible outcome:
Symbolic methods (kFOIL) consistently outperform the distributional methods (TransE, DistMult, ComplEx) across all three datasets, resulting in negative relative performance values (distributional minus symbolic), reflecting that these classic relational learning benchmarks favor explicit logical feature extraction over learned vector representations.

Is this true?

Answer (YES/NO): NO